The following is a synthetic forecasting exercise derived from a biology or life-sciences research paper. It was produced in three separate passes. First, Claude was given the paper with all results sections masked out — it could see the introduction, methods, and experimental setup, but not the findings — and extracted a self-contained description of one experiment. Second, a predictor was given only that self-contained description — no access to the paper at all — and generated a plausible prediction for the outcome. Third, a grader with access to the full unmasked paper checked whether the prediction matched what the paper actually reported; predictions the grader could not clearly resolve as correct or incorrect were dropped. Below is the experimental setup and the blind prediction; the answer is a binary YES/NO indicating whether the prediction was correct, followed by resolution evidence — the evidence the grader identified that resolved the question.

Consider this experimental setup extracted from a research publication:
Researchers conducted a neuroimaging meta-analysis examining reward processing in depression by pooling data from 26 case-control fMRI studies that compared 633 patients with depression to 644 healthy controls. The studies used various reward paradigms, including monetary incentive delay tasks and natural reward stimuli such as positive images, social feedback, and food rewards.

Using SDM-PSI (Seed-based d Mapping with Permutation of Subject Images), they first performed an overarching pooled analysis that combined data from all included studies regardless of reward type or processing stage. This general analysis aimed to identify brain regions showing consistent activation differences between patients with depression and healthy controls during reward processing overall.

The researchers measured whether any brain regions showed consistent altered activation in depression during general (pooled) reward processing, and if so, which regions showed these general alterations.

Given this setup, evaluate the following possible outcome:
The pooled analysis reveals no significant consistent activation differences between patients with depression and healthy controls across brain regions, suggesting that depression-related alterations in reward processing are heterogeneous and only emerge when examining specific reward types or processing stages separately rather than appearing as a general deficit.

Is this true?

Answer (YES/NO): NO